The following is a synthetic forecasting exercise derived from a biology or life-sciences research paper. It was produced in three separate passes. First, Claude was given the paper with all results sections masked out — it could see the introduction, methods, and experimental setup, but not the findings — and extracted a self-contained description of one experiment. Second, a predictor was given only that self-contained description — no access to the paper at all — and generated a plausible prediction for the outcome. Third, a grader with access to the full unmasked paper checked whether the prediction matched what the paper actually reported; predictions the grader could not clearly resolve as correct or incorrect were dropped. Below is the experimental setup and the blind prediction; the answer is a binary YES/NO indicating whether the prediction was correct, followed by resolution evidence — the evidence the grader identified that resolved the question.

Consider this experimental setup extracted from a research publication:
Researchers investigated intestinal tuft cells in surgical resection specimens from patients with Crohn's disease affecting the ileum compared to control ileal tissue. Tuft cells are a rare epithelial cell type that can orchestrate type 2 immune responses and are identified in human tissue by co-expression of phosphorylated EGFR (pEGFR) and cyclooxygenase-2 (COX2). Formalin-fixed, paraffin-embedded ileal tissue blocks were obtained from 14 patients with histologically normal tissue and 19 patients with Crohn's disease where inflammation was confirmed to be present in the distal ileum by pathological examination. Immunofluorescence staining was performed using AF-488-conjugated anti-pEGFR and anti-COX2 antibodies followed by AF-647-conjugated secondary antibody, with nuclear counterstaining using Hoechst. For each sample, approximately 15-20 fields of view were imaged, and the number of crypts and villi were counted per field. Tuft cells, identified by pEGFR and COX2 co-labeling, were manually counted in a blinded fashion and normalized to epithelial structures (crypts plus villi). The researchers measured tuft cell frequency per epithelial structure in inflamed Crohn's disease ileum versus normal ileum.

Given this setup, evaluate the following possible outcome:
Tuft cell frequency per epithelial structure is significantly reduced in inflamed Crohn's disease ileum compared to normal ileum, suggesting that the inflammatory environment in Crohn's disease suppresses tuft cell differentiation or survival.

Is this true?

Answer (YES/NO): YES